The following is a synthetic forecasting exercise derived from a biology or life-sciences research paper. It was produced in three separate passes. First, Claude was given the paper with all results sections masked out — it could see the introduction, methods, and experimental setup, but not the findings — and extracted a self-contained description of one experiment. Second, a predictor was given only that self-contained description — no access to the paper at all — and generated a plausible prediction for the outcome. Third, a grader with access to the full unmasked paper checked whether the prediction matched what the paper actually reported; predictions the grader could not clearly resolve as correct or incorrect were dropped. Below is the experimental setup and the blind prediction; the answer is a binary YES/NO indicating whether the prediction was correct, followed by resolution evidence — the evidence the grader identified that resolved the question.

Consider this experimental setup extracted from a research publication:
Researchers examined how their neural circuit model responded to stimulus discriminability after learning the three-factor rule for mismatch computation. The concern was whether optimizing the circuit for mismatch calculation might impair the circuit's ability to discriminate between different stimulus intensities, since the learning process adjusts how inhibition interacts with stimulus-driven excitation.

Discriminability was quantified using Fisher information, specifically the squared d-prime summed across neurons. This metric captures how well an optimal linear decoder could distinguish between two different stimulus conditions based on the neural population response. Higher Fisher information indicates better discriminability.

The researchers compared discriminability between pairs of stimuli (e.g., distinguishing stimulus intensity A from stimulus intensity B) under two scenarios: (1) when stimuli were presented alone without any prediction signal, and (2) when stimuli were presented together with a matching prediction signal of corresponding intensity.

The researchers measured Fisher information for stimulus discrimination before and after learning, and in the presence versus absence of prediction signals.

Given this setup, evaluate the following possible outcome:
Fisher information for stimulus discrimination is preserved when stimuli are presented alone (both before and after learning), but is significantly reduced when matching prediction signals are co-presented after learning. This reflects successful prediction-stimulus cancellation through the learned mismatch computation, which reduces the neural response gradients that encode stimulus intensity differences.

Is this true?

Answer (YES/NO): NO